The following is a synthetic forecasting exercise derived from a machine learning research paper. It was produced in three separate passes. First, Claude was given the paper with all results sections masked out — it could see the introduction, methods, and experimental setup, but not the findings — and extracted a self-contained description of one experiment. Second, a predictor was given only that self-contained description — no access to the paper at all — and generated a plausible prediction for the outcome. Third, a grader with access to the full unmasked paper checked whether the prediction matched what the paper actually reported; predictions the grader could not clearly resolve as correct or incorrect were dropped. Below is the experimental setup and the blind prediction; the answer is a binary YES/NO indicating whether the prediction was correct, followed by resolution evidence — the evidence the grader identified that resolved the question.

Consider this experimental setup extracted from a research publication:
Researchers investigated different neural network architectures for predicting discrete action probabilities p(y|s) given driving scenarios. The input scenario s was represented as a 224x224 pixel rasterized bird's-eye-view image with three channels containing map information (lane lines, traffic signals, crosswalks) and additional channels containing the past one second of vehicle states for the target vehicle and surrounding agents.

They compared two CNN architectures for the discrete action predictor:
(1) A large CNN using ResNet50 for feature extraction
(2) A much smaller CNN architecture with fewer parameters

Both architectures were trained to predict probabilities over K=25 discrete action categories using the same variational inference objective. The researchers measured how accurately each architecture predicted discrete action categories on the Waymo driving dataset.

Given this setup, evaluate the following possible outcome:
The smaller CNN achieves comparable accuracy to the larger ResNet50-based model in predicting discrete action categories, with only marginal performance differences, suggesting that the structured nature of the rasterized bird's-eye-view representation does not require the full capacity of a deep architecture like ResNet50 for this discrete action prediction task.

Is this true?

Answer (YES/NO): YES